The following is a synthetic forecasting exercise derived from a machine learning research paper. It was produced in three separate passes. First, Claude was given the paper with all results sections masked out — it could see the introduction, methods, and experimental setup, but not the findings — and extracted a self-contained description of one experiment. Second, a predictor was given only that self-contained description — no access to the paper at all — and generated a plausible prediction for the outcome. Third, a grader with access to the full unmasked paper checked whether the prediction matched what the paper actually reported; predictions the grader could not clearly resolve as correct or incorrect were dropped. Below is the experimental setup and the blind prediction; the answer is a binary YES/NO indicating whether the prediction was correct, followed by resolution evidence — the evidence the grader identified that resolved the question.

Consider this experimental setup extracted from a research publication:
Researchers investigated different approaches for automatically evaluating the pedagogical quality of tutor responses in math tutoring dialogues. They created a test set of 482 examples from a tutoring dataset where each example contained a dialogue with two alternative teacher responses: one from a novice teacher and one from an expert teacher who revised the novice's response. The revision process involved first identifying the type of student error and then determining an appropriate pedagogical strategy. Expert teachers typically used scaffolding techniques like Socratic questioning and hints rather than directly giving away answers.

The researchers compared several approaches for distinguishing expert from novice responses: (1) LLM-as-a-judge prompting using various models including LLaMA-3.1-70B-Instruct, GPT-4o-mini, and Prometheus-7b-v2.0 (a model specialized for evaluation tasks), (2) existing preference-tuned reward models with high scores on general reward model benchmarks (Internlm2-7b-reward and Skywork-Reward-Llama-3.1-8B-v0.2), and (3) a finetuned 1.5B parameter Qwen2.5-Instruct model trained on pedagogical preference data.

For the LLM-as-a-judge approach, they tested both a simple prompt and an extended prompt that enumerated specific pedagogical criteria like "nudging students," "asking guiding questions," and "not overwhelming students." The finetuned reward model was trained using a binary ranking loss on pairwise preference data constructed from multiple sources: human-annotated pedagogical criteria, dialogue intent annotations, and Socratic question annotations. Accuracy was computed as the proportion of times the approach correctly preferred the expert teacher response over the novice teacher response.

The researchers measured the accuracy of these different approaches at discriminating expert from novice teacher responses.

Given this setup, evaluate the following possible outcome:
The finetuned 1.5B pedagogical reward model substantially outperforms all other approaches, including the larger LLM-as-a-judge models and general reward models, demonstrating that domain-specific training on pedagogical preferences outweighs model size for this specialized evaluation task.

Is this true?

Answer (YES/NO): YES